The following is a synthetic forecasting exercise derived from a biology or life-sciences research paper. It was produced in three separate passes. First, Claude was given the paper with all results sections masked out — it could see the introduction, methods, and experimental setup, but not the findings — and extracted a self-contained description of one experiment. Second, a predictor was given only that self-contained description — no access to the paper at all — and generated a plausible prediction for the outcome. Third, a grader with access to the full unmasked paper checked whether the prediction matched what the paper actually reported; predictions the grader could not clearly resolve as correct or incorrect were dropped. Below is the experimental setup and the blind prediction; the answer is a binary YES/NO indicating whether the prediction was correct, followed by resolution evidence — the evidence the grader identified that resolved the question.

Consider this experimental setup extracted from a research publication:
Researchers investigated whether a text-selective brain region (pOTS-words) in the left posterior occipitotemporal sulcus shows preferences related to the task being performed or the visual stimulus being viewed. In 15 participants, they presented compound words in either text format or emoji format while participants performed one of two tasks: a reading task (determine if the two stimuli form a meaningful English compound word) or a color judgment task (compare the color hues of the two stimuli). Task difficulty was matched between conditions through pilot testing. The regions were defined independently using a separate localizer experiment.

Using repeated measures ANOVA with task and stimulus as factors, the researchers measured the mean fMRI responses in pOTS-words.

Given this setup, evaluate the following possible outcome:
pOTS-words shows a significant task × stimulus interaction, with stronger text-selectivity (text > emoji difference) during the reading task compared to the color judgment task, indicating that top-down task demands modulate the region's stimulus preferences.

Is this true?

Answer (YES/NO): NO